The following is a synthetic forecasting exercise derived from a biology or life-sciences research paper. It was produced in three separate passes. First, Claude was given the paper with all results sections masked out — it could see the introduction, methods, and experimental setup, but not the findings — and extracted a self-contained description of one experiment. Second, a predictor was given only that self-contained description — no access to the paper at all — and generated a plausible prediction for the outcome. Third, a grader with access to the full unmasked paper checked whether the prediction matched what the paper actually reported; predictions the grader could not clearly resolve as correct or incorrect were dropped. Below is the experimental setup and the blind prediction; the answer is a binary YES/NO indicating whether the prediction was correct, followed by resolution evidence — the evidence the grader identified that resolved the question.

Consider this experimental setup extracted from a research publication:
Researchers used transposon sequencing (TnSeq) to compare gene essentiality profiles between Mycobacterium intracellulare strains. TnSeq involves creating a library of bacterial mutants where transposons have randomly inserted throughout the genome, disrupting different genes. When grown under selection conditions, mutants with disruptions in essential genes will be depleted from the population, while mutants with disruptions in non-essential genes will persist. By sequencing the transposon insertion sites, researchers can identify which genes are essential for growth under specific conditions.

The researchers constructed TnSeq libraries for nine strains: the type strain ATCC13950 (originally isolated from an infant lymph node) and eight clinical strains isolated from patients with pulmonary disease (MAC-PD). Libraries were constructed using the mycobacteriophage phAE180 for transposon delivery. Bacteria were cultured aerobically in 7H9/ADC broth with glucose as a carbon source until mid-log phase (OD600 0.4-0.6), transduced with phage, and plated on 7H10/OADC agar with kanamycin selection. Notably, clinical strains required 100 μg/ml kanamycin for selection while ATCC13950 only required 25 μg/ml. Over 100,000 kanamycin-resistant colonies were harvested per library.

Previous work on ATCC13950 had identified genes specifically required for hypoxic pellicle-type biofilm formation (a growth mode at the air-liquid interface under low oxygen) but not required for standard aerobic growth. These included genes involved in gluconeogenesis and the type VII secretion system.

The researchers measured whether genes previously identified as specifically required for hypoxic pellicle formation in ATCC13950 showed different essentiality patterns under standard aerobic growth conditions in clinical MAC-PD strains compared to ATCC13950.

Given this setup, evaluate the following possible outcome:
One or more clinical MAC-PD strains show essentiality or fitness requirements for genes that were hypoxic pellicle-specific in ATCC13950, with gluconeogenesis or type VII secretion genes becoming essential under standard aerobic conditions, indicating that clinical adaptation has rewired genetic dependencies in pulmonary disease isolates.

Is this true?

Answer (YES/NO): YES